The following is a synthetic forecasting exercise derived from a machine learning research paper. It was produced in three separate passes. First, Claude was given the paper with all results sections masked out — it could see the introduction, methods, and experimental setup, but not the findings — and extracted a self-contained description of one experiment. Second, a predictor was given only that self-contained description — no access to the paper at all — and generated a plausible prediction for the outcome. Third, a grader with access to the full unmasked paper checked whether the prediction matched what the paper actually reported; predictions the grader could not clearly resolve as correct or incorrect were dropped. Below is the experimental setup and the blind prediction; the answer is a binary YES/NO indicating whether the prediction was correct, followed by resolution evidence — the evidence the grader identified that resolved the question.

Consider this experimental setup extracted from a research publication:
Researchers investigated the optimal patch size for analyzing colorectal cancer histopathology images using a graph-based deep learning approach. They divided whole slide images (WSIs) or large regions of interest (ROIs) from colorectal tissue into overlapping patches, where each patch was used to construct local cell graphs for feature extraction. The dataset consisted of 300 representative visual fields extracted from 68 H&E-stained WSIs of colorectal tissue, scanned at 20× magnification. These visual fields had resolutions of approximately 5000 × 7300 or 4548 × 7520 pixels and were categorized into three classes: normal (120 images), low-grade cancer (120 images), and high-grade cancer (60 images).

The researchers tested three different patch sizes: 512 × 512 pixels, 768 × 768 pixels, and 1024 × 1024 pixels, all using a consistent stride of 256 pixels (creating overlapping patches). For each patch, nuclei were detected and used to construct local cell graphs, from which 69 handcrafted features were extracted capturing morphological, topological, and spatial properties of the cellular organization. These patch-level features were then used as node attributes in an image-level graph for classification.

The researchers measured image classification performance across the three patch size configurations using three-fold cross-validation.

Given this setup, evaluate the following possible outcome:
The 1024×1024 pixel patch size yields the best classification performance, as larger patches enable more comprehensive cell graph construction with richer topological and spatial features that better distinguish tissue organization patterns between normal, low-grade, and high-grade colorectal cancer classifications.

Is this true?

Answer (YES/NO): NO